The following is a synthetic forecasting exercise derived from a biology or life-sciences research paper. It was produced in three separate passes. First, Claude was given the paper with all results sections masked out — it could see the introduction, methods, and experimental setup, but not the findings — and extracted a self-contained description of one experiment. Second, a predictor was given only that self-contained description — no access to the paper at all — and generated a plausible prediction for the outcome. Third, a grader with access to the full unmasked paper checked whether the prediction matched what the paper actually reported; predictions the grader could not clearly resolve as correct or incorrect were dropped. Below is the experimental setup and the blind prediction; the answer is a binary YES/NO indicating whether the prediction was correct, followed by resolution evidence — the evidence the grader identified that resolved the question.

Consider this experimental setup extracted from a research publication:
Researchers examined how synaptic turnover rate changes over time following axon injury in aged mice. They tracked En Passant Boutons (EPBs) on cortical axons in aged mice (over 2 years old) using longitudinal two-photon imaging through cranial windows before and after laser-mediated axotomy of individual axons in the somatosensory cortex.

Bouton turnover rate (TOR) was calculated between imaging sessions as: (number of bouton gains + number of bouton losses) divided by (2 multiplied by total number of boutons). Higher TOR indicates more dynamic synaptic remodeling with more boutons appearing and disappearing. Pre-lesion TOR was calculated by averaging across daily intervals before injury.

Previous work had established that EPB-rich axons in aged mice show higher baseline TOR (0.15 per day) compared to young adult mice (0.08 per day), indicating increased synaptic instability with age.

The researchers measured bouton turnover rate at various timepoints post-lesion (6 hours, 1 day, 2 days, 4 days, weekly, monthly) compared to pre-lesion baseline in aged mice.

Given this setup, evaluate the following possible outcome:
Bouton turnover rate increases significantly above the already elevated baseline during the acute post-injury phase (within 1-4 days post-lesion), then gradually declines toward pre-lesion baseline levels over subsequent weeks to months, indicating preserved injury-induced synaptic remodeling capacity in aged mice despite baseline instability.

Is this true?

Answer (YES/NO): NO